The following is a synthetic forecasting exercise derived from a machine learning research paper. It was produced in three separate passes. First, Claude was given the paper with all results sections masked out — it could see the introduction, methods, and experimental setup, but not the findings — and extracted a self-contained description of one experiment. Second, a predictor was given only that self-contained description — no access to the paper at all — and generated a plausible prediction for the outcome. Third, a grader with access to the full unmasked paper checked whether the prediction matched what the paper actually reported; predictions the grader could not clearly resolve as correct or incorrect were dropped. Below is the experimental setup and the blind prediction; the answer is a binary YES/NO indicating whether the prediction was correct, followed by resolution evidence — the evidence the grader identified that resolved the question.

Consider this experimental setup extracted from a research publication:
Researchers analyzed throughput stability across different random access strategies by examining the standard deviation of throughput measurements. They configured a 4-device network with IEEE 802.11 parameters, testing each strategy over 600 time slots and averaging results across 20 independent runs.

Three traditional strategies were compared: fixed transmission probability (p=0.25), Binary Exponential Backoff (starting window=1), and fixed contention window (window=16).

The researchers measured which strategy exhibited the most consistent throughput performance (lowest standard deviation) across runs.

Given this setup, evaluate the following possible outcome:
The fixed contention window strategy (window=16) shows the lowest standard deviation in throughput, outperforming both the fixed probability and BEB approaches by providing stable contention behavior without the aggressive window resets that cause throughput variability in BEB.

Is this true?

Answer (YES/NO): YES